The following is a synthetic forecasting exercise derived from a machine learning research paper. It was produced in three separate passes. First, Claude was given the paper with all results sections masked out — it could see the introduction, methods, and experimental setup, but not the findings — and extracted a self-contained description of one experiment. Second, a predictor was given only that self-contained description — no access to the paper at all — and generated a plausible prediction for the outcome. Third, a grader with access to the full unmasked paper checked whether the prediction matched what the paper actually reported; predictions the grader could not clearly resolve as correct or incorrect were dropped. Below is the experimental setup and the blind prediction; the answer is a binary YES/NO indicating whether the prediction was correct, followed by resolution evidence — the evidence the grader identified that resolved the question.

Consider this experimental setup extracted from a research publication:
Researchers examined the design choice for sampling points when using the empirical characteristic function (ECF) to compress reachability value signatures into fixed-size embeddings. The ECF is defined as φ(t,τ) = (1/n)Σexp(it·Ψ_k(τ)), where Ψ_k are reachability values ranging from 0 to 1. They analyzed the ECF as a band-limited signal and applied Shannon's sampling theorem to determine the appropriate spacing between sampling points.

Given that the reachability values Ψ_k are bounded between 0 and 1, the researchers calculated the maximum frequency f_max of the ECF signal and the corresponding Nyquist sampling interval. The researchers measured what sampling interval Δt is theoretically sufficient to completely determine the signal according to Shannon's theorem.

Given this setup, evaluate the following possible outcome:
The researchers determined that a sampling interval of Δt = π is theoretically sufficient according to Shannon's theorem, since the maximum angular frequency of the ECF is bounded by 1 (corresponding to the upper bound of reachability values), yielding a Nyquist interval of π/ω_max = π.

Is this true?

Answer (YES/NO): YES